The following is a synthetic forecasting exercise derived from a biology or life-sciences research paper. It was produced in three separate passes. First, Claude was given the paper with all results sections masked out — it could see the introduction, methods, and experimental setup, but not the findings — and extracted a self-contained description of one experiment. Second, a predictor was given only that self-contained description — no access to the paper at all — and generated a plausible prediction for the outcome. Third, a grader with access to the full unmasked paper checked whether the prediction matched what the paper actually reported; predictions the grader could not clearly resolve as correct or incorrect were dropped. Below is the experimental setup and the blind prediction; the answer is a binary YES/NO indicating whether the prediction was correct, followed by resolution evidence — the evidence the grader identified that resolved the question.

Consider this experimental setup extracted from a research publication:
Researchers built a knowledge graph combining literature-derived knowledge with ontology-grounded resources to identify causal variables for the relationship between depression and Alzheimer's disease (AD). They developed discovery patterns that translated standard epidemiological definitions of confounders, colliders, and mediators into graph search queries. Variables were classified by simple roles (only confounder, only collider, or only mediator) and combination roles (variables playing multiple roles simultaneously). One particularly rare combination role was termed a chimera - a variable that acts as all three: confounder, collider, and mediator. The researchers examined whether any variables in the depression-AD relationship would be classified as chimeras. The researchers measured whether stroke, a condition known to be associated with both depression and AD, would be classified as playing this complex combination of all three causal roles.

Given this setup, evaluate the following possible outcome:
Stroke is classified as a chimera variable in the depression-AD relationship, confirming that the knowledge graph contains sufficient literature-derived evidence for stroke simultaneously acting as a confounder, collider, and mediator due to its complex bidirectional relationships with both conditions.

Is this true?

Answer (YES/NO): YES